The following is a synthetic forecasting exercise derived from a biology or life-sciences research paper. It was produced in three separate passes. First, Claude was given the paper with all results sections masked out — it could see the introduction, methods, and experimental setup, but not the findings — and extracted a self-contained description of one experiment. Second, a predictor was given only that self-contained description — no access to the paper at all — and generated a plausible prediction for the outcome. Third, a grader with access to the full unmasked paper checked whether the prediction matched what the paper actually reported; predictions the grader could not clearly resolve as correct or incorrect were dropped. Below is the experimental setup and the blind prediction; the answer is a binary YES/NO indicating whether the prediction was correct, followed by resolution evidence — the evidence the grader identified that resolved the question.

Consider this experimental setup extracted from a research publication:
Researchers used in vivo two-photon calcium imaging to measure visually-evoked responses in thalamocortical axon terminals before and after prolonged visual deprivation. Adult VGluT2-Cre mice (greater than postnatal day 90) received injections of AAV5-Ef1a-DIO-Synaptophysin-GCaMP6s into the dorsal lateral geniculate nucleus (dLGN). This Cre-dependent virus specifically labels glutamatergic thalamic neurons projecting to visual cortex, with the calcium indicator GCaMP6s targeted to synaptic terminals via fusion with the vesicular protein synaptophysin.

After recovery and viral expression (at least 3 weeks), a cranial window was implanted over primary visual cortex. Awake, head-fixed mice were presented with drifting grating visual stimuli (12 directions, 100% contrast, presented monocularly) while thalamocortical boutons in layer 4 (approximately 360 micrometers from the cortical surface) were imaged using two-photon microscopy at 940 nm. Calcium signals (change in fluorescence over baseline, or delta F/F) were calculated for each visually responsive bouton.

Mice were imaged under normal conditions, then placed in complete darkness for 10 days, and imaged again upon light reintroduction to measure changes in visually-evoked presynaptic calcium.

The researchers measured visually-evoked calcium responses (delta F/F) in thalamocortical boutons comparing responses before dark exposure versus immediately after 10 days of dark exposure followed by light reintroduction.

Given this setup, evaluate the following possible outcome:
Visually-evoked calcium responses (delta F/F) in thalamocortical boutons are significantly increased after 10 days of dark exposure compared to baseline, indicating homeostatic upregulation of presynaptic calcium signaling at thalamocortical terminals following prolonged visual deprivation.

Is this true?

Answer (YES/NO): NO